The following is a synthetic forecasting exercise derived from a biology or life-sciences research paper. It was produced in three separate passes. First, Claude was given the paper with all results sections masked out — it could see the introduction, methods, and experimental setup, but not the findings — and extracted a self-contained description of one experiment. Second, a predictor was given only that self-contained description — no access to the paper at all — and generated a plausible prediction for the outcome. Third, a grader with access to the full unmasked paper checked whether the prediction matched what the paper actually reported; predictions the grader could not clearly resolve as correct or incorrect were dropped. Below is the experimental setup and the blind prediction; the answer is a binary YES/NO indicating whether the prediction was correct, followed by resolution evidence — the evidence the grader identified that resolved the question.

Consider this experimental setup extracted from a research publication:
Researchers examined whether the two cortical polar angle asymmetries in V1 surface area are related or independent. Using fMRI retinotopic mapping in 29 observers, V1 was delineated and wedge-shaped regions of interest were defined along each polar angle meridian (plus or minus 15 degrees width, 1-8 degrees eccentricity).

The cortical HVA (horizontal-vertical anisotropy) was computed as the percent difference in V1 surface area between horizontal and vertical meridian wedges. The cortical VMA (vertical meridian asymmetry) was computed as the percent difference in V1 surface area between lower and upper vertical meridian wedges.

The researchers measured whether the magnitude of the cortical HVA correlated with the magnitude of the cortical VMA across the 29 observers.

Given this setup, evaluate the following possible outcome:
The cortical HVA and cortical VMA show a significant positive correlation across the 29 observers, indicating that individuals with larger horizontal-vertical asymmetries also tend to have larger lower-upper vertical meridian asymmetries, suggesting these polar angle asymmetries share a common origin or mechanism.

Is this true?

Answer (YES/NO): NO